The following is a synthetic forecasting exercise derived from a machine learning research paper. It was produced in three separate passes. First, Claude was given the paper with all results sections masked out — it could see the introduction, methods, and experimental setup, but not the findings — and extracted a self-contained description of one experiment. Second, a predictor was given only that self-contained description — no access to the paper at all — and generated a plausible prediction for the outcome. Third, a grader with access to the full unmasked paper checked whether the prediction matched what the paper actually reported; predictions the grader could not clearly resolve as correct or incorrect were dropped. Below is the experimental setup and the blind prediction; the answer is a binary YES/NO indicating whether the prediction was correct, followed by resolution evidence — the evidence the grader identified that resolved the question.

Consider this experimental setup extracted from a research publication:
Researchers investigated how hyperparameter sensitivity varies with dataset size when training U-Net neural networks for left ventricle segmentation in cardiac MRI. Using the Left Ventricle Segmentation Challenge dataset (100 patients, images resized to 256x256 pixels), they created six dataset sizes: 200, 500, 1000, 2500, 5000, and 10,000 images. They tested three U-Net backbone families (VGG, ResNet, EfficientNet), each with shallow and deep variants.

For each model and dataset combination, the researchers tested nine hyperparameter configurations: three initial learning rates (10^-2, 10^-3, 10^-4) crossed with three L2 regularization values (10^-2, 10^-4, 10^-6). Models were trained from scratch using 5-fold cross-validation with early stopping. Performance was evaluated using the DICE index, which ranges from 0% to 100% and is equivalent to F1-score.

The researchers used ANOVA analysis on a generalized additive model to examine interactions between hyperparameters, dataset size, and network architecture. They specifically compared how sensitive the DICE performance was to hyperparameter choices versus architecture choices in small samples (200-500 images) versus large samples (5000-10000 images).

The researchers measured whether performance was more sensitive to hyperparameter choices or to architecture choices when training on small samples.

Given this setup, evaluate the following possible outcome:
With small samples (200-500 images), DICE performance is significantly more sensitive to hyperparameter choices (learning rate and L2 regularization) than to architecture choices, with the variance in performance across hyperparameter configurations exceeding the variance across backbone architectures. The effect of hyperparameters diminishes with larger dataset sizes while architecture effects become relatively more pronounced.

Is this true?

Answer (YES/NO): NO